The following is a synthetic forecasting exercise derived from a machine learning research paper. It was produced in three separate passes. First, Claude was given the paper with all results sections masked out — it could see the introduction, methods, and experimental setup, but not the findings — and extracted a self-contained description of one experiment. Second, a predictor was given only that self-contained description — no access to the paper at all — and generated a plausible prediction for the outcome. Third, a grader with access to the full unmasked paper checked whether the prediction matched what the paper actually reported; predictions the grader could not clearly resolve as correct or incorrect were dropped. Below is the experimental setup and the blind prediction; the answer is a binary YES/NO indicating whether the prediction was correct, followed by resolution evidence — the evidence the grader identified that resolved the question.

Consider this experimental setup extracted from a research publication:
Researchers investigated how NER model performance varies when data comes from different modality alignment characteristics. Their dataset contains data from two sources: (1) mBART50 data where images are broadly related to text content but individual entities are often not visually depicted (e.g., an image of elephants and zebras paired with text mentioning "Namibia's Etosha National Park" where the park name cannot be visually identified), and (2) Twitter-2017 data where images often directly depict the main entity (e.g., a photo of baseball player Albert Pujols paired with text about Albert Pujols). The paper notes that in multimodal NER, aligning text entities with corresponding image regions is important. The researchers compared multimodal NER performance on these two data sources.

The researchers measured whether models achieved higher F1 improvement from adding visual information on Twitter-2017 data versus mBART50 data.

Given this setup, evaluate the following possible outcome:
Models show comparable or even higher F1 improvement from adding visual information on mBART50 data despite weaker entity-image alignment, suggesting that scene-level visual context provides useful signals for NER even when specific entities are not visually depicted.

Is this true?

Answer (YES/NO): NO